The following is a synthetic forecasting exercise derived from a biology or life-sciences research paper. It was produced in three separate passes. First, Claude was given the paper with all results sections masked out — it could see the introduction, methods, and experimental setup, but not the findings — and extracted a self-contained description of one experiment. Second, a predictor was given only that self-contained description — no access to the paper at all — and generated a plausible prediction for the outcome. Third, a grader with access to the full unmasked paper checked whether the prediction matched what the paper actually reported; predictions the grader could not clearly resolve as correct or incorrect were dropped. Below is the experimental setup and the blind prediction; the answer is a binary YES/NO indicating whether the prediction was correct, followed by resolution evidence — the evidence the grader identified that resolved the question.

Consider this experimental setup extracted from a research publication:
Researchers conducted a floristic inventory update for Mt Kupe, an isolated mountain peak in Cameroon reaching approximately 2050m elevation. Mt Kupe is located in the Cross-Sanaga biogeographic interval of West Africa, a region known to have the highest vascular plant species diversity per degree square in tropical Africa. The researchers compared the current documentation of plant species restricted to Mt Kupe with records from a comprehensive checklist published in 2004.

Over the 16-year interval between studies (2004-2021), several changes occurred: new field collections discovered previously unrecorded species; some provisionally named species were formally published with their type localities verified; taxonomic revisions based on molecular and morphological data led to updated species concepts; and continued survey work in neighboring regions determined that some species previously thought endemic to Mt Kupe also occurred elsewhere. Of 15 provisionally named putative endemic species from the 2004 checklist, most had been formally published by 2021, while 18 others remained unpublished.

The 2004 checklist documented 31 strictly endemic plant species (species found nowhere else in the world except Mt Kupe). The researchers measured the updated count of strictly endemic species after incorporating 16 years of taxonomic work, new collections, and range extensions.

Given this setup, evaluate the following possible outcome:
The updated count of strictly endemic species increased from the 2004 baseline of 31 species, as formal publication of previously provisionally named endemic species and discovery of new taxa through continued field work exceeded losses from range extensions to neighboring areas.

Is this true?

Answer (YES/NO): NO